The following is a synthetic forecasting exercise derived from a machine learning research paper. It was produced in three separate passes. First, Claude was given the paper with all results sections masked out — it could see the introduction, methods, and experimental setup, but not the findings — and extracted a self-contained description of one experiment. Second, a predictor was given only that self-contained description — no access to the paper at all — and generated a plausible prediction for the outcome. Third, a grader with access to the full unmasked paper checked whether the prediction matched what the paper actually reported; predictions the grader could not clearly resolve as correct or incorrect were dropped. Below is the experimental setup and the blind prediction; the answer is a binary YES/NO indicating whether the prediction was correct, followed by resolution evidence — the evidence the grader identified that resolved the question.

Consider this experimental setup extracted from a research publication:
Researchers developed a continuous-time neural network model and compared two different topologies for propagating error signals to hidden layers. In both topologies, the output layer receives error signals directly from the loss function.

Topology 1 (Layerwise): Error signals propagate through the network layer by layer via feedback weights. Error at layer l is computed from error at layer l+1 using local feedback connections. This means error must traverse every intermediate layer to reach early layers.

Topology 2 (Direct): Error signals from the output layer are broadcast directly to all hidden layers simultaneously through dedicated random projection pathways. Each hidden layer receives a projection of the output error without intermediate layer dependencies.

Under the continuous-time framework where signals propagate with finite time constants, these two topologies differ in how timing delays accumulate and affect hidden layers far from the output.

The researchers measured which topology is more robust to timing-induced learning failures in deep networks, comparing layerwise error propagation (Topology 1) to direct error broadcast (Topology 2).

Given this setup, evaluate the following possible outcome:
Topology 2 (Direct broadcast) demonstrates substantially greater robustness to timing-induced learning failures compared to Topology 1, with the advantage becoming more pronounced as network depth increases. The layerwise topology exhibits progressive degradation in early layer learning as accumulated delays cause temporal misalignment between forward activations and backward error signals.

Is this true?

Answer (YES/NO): YES